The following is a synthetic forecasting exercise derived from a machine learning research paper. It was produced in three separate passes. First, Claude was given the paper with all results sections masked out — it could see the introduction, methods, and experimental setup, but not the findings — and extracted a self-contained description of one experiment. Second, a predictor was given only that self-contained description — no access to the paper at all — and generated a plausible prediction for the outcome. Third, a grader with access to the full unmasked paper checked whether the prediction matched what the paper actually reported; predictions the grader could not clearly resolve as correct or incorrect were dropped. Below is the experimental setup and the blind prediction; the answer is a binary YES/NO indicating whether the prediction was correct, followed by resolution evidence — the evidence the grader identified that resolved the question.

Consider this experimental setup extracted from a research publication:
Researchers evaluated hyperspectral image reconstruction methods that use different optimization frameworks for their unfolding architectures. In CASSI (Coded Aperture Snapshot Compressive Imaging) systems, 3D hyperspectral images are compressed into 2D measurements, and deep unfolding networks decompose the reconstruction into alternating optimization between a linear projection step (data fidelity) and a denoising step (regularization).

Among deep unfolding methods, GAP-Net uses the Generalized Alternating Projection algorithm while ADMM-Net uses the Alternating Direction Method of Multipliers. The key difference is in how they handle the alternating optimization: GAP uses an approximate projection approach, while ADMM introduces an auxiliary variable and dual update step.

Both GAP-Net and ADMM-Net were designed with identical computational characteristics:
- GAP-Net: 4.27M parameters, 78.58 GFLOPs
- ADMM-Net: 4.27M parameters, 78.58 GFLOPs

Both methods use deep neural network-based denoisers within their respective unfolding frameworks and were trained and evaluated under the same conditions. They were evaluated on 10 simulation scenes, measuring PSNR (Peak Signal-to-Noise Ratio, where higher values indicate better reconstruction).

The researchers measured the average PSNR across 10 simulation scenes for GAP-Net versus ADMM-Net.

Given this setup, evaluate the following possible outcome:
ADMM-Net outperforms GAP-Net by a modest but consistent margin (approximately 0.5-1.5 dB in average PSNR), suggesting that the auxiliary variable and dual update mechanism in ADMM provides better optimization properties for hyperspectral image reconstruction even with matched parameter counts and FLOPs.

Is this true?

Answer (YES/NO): NO